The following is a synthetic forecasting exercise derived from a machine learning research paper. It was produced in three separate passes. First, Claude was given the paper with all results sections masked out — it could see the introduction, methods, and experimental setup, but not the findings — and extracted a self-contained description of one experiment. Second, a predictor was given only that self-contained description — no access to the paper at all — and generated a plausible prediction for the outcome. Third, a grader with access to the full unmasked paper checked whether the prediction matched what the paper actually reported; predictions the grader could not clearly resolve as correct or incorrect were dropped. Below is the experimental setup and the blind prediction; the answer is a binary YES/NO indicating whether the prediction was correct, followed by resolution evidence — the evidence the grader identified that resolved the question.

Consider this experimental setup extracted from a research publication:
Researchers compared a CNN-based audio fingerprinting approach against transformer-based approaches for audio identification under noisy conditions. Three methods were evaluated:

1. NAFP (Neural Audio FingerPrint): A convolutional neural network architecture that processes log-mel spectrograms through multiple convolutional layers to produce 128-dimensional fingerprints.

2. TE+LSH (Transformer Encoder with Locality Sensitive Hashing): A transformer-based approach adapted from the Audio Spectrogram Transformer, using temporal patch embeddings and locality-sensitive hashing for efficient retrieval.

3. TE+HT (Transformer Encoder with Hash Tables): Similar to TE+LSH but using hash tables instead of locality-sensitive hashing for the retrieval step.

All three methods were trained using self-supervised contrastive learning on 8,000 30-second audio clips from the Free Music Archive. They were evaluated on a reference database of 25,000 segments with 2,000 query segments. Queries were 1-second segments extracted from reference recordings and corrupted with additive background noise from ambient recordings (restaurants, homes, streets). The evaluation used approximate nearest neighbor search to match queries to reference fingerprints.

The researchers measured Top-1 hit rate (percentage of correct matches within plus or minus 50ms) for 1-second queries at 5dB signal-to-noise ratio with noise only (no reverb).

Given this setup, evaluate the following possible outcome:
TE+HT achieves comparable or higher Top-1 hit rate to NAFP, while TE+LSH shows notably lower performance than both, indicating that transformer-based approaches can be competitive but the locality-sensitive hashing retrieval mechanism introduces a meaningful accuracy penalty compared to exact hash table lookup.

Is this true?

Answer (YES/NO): NO